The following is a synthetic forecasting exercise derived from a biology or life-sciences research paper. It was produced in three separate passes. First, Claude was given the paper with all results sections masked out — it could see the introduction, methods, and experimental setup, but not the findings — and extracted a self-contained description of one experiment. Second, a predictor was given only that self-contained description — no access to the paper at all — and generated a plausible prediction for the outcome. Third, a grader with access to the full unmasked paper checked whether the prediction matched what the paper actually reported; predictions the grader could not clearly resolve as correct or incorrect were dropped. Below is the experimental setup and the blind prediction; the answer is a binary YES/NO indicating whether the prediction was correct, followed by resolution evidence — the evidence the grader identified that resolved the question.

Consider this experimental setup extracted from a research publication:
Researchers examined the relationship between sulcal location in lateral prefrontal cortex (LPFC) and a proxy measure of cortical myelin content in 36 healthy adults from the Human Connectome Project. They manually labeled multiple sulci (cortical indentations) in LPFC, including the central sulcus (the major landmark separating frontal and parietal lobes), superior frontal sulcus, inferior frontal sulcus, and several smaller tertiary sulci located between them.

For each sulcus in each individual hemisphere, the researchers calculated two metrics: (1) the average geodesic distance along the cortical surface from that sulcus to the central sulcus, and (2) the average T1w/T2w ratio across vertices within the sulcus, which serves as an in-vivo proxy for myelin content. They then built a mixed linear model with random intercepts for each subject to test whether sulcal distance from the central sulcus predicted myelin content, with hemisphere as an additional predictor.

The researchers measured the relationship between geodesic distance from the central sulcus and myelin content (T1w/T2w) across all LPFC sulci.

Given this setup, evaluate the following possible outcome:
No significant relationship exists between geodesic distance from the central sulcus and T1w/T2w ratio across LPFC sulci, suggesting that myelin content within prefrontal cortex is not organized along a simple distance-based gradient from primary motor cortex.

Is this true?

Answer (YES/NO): NO